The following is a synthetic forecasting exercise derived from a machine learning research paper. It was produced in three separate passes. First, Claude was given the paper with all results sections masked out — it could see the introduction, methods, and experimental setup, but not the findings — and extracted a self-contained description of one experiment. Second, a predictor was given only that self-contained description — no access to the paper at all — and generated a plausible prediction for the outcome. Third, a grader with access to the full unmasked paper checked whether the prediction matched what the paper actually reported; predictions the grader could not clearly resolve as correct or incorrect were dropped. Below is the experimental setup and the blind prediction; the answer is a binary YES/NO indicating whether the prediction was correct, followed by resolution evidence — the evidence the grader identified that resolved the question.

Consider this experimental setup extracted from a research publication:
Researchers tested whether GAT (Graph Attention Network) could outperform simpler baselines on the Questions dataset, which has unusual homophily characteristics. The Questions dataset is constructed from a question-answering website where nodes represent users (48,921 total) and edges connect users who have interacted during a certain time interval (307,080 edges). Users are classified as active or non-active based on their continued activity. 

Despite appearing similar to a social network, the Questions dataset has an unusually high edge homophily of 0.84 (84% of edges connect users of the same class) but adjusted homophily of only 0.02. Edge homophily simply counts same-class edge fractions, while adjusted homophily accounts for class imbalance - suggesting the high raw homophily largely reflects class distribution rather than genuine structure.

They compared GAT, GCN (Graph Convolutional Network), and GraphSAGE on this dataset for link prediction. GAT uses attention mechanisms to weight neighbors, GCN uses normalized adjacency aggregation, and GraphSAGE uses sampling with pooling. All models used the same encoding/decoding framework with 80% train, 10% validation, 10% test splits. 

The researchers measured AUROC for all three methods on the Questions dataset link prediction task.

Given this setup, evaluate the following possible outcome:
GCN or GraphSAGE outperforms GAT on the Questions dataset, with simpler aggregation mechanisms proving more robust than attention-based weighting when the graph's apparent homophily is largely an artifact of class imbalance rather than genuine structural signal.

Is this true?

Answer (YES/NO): YES